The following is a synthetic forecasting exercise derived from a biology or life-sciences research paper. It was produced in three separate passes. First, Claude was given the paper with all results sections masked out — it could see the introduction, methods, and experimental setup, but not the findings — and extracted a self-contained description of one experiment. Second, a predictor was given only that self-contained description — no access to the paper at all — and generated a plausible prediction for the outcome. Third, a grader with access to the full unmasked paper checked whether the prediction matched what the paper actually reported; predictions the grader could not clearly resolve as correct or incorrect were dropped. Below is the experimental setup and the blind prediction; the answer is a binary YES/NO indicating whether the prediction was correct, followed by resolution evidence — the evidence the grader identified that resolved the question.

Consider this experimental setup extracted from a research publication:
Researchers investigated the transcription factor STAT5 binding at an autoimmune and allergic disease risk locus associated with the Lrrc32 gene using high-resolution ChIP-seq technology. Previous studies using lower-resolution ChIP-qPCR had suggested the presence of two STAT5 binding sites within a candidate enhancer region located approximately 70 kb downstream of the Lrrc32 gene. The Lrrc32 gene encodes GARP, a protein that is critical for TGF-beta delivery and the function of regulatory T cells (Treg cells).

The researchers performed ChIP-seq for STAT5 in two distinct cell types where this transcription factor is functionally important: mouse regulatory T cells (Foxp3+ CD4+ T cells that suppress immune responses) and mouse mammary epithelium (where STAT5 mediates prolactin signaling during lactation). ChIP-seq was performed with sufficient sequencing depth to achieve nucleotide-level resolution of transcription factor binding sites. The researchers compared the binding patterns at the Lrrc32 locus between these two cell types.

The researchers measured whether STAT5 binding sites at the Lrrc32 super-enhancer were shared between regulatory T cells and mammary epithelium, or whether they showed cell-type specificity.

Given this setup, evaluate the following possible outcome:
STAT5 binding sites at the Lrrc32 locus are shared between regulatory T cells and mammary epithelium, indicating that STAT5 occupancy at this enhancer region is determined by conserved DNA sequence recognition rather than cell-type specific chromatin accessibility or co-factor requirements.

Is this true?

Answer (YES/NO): NO